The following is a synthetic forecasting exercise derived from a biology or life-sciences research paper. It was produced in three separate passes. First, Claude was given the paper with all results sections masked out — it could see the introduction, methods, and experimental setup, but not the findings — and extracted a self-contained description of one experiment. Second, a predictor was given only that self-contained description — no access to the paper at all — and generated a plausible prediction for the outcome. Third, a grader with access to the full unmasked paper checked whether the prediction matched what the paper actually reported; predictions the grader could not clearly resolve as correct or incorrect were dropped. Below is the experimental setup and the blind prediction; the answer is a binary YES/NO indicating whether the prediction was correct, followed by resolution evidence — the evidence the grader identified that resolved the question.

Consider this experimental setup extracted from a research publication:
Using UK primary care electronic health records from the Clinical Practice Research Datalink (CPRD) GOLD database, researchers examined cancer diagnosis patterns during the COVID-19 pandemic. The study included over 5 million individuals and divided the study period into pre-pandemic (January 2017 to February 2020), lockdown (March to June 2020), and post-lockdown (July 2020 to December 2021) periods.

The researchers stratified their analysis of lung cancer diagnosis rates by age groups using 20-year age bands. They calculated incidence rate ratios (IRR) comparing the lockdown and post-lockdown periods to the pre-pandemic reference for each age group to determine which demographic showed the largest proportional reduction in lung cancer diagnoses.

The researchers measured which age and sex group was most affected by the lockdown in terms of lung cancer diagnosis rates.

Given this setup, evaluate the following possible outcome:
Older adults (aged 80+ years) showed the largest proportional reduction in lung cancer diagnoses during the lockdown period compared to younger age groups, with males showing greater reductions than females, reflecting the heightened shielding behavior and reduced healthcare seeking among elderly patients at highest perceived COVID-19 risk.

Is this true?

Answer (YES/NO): NO